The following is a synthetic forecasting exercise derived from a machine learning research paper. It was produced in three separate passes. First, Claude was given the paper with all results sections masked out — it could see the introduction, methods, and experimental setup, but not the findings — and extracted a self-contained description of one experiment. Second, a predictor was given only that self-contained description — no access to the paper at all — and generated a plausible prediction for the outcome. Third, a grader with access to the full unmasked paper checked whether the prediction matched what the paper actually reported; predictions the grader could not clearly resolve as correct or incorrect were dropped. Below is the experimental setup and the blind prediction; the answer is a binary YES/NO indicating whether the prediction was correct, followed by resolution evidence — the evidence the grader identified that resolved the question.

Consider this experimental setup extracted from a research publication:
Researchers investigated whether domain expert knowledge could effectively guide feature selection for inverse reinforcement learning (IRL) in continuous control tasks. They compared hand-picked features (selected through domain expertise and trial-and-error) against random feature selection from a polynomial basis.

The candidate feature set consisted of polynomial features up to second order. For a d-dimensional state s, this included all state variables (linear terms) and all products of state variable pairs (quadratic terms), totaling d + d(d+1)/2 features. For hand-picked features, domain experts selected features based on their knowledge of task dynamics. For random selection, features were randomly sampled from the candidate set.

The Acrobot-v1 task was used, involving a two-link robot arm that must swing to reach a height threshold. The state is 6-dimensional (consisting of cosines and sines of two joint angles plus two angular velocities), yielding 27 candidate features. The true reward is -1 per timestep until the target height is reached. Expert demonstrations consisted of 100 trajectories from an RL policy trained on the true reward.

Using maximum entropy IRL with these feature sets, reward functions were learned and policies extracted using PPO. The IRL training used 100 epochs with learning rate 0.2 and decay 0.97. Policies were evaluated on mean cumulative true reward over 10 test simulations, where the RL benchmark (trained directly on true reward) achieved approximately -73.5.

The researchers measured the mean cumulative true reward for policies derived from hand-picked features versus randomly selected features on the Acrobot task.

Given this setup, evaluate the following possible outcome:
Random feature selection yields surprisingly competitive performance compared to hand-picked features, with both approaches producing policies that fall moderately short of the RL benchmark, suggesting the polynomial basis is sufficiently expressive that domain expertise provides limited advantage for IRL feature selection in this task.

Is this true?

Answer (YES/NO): NO